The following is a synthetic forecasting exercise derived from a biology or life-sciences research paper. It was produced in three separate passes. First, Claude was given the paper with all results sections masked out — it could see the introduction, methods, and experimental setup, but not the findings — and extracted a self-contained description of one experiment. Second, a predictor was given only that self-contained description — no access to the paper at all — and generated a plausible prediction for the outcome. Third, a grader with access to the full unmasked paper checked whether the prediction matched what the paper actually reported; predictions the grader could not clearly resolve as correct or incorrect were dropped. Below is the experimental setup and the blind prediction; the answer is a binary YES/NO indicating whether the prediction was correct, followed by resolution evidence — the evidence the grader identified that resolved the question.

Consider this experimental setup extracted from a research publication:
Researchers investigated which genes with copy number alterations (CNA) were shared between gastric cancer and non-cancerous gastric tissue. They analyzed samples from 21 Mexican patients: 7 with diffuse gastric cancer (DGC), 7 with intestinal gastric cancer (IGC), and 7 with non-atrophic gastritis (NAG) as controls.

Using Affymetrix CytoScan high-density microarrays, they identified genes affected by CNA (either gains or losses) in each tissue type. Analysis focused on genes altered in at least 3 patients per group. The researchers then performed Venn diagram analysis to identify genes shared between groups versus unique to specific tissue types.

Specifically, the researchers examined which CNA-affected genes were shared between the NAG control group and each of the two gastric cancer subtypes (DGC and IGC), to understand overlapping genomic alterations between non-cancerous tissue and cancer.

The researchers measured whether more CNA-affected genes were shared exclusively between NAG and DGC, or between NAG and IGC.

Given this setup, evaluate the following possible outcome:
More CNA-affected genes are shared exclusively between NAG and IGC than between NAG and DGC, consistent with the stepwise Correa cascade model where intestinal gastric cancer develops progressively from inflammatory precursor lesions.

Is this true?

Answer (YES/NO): NO